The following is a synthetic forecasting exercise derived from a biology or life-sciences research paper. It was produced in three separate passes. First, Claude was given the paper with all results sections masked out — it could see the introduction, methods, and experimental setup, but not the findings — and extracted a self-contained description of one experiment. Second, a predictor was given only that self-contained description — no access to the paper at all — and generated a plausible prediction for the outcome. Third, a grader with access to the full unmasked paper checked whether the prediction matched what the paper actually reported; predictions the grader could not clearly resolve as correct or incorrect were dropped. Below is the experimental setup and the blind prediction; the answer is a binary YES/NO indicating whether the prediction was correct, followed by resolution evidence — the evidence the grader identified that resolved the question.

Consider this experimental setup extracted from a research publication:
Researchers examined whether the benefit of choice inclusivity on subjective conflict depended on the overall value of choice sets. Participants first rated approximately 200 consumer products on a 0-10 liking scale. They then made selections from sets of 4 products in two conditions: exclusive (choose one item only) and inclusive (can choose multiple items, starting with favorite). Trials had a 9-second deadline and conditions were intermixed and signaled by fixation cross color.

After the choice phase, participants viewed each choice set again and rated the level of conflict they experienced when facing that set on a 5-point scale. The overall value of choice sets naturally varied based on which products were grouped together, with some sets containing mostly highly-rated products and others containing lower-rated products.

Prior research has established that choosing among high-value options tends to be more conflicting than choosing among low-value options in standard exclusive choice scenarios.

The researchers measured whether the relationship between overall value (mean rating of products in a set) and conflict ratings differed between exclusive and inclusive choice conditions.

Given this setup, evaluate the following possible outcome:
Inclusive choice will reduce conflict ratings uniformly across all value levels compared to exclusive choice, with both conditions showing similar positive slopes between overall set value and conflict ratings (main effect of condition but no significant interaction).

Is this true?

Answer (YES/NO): NO